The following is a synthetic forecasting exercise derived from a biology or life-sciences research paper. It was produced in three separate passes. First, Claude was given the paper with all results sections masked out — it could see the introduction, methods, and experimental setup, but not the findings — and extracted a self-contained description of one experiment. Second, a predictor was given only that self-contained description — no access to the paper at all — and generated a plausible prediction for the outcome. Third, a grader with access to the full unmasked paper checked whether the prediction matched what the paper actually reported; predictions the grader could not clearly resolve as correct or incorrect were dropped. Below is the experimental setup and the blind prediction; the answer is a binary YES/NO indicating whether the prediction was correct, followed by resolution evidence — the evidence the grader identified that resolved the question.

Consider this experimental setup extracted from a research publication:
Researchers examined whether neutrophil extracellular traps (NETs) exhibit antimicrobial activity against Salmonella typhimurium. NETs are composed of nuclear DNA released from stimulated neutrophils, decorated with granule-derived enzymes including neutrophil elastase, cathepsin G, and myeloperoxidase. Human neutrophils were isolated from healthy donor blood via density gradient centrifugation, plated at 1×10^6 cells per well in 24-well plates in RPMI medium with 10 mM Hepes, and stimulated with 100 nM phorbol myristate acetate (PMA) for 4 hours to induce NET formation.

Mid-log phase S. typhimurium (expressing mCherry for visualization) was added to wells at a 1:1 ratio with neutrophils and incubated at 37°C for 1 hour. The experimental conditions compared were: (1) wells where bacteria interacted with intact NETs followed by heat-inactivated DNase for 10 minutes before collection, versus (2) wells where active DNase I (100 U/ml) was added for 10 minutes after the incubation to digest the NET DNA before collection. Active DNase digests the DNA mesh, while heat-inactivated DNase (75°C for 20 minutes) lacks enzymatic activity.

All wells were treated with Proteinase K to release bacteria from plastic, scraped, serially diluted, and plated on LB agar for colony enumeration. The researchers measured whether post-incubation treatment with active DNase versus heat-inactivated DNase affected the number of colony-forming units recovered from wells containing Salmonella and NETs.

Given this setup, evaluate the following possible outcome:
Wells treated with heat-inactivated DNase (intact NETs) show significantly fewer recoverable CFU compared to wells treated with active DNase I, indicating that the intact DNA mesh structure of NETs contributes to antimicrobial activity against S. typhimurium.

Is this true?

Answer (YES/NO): NO